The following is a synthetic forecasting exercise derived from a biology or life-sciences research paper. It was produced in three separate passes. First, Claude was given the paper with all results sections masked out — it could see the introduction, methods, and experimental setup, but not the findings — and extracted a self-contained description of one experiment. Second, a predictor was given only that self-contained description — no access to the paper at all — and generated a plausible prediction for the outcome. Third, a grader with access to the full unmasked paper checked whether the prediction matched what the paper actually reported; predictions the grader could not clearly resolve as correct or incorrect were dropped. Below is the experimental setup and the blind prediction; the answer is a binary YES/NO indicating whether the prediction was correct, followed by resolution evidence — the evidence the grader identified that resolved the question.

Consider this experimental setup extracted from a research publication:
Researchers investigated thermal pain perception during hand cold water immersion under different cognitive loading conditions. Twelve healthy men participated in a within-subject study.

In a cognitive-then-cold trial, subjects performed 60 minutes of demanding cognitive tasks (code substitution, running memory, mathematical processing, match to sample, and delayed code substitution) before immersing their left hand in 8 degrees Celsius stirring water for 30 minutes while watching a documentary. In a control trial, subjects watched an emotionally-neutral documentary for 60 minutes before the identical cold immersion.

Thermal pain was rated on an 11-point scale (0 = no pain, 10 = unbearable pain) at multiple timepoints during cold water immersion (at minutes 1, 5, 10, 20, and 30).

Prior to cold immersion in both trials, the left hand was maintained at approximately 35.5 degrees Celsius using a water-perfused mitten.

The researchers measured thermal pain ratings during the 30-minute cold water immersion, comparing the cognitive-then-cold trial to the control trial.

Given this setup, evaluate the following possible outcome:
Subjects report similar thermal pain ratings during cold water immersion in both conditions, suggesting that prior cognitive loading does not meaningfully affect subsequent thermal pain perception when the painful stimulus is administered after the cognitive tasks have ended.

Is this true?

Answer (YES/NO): YES